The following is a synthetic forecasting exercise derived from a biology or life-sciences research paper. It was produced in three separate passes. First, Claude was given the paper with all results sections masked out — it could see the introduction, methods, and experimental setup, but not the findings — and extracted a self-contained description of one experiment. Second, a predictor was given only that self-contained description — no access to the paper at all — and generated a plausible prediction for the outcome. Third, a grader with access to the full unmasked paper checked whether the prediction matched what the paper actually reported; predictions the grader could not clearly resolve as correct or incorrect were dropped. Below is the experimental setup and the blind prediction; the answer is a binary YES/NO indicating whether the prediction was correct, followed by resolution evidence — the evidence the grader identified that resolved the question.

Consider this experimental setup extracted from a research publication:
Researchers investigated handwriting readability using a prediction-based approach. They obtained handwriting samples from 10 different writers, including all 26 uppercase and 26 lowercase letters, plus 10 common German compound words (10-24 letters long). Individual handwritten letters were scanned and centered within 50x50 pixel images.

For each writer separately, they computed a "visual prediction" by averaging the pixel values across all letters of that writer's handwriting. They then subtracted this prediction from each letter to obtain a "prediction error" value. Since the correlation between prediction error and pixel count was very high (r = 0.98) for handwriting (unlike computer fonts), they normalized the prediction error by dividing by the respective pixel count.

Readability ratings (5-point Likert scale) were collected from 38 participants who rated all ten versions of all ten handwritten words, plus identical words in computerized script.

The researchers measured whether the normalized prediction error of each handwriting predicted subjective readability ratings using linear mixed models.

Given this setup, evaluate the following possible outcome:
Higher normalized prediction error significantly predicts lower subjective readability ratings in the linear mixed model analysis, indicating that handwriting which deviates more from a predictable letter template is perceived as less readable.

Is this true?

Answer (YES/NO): YES